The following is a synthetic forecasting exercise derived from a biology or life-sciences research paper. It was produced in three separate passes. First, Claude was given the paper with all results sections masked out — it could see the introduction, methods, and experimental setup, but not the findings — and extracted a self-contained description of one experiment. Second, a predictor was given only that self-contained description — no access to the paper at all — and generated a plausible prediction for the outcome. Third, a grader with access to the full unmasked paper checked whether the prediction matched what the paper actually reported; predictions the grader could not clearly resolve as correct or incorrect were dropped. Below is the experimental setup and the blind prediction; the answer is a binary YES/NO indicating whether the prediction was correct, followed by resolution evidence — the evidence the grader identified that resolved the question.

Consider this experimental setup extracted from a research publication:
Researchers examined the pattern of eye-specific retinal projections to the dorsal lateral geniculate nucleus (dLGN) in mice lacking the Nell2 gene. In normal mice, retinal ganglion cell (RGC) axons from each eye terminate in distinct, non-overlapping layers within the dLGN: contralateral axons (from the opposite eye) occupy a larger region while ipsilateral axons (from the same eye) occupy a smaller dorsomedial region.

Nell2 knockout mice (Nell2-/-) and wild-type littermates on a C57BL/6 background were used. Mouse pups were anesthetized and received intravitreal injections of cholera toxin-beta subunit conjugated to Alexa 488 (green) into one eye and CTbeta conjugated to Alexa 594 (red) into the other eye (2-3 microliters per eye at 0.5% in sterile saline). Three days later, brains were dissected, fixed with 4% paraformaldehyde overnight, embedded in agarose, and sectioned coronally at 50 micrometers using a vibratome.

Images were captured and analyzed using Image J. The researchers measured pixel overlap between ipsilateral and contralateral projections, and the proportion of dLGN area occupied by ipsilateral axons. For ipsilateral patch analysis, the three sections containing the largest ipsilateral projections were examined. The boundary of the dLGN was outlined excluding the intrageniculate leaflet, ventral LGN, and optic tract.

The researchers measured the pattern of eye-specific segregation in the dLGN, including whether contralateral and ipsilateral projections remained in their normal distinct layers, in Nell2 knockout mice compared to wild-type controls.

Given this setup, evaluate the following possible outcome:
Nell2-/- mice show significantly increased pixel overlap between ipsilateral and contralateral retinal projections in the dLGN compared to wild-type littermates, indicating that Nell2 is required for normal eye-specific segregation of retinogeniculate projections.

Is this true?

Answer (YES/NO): NO